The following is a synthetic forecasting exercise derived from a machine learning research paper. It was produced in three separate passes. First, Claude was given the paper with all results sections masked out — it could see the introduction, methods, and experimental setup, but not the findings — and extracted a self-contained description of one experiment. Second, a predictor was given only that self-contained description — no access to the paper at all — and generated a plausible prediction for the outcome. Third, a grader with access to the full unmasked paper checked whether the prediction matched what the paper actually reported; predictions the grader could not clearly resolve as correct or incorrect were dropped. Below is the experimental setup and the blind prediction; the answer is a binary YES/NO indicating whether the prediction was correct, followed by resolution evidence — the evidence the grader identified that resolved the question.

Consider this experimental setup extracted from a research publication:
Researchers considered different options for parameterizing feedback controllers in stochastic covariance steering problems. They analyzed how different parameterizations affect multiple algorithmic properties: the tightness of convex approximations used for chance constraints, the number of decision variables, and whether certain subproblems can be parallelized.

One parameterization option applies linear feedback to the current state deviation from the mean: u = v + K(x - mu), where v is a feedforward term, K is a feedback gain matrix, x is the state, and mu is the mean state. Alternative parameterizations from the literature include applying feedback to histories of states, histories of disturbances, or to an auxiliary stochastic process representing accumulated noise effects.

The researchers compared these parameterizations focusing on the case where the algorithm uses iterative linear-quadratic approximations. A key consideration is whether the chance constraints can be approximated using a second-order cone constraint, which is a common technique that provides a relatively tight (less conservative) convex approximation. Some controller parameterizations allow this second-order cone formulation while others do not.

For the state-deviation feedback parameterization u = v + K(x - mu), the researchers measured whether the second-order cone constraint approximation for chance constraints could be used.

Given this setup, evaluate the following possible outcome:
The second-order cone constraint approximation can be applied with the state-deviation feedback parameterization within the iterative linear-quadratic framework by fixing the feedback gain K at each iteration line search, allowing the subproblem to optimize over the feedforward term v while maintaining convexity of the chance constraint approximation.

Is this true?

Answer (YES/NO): NO